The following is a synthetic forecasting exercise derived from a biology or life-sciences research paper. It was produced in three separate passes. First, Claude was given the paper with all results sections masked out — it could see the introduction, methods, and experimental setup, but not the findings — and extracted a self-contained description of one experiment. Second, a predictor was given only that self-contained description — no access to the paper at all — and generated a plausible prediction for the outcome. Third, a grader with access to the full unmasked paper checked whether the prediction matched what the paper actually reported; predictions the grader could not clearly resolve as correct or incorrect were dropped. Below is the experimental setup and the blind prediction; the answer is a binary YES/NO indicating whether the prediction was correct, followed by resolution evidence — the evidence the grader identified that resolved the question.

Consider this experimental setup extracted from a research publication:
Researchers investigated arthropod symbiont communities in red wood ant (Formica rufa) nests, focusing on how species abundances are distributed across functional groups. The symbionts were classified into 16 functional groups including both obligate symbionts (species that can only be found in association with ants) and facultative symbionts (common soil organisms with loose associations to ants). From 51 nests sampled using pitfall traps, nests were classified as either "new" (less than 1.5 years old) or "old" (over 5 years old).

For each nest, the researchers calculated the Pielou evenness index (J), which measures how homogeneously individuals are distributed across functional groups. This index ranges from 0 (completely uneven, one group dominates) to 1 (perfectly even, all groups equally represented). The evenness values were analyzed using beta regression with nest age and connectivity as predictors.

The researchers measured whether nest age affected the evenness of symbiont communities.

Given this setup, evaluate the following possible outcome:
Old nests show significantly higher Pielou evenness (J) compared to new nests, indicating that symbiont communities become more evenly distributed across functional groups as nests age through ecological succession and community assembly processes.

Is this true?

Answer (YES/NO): YES